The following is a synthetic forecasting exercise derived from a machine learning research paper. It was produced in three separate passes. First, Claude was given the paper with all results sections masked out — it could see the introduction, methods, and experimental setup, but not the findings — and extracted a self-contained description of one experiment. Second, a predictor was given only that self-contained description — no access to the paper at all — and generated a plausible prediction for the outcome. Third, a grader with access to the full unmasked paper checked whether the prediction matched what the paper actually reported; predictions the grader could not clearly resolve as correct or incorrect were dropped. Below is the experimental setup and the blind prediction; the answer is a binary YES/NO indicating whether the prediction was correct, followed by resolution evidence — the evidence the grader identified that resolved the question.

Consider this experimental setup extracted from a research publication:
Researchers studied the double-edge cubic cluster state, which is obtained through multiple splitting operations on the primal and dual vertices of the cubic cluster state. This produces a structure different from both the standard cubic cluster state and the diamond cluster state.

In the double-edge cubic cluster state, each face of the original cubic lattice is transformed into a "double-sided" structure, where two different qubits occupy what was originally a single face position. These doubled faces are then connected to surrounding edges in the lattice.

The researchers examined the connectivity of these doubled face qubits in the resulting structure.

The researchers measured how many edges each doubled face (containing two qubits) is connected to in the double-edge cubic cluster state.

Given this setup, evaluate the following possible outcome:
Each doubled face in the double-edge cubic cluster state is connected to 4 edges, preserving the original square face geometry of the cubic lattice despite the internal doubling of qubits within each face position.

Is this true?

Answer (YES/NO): NO